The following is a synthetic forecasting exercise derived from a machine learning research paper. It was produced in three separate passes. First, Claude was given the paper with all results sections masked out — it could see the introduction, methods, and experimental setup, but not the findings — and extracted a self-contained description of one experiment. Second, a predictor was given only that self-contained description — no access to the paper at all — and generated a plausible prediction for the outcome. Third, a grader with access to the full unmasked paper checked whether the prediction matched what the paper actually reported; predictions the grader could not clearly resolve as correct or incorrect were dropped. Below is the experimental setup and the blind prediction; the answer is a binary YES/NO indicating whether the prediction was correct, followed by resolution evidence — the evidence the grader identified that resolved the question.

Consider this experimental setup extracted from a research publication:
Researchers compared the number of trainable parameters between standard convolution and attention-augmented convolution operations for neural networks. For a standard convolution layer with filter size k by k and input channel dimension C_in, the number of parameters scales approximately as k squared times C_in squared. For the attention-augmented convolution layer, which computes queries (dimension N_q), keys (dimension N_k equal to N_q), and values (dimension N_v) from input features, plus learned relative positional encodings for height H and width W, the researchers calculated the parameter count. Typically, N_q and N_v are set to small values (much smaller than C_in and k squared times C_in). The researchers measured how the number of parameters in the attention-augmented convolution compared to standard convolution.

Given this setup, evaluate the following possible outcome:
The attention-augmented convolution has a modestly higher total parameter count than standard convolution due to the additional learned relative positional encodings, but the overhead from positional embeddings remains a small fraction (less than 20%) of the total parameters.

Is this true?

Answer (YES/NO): NO